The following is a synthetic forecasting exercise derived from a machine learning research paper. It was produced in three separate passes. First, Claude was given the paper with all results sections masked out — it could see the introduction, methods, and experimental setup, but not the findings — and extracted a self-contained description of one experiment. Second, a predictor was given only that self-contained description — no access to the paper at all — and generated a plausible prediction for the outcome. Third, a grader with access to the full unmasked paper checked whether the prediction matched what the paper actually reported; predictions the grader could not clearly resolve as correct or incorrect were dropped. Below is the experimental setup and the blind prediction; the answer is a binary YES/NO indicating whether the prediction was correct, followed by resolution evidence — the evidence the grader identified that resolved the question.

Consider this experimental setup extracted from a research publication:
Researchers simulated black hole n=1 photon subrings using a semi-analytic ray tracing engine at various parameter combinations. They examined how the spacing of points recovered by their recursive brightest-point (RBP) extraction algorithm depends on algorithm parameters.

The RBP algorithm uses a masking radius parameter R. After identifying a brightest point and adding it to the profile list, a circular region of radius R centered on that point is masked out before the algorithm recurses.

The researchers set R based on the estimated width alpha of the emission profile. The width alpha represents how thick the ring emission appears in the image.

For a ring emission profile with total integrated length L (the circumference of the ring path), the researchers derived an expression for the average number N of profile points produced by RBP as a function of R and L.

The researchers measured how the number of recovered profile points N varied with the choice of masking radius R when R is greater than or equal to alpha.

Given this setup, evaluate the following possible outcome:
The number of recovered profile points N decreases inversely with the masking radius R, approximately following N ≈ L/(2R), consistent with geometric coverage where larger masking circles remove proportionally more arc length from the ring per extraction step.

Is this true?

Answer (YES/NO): NO